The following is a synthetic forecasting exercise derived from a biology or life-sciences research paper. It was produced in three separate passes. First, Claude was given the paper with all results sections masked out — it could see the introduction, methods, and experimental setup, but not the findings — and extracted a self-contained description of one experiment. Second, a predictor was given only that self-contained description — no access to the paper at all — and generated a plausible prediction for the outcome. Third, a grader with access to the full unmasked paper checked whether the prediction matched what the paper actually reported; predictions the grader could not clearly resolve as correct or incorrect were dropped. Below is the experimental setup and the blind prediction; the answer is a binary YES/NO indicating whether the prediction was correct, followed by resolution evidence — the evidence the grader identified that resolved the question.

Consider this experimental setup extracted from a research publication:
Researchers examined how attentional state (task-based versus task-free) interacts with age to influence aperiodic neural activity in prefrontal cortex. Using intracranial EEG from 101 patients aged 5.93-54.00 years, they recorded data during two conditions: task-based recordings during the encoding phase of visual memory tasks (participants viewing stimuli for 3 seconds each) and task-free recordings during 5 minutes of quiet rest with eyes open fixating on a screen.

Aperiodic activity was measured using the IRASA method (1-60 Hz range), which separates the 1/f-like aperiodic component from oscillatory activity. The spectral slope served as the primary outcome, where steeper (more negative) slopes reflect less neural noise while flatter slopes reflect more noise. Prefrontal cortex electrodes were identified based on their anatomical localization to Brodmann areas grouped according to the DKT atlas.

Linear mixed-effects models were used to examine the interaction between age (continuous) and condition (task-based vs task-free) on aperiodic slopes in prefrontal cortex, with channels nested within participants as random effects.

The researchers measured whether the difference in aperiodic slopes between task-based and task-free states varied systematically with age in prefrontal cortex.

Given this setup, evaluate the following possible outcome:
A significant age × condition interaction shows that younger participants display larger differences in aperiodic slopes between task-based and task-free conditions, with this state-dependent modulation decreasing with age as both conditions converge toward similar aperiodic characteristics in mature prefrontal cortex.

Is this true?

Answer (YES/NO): NO